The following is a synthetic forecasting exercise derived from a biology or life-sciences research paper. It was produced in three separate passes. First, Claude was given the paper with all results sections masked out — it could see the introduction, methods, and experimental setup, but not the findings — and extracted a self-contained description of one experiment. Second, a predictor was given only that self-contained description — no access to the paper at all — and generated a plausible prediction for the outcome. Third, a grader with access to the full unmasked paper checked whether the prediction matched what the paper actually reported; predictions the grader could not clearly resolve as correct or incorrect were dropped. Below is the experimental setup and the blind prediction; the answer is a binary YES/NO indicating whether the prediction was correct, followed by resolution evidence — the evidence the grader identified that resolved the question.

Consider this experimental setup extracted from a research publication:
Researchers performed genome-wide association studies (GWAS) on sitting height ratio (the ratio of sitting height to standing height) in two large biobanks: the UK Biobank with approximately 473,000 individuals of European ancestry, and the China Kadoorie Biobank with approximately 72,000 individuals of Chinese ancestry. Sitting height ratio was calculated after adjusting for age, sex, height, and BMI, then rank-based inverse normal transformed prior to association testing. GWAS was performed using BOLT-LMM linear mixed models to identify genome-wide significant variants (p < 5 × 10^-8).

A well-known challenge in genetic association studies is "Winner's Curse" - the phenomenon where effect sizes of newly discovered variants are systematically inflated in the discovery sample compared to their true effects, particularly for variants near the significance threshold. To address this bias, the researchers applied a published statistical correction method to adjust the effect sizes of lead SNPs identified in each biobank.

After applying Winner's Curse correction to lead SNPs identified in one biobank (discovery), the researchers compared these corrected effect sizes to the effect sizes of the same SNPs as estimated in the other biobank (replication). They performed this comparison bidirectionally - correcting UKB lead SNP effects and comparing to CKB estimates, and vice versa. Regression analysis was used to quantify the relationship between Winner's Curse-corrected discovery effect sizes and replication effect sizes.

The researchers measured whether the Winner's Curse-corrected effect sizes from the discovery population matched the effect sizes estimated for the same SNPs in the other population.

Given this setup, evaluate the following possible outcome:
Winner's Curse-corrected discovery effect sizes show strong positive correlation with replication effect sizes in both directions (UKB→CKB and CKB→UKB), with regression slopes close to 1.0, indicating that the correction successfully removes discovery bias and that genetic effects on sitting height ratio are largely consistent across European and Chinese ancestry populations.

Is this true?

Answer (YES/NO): NO